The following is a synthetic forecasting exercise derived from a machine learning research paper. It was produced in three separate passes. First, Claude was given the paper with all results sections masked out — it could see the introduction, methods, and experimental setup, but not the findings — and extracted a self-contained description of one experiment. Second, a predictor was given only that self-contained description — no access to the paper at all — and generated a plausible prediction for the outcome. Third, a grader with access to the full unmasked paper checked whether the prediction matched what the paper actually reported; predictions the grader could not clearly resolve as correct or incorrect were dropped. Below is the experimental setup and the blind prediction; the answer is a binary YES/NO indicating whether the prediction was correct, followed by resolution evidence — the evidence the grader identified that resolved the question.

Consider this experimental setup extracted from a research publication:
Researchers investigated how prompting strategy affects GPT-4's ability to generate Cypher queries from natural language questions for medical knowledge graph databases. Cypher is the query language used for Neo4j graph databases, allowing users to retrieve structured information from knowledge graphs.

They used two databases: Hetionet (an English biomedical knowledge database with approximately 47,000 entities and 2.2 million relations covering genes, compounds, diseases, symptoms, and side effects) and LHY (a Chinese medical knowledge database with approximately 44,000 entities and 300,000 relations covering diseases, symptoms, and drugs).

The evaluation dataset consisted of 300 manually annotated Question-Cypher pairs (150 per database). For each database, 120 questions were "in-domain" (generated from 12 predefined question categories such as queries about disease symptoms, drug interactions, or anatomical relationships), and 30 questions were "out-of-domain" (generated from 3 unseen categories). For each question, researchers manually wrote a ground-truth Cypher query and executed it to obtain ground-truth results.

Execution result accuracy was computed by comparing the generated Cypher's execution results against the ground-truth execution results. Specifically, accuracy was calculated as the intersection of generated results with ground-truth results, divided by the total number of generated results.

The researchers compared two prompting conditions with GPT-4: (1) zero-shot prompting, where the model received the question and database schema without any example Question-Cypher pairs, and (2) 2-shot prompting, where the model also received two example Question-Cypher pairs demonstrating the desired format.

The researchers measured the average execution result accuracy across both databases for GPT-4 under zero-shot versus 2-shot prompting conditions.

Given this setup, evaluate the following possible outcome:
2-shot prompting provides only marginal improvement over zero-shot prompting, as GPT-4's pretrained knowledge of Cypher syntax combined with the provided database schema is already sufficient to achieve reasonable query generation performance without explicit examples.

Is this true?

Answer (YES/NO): YES